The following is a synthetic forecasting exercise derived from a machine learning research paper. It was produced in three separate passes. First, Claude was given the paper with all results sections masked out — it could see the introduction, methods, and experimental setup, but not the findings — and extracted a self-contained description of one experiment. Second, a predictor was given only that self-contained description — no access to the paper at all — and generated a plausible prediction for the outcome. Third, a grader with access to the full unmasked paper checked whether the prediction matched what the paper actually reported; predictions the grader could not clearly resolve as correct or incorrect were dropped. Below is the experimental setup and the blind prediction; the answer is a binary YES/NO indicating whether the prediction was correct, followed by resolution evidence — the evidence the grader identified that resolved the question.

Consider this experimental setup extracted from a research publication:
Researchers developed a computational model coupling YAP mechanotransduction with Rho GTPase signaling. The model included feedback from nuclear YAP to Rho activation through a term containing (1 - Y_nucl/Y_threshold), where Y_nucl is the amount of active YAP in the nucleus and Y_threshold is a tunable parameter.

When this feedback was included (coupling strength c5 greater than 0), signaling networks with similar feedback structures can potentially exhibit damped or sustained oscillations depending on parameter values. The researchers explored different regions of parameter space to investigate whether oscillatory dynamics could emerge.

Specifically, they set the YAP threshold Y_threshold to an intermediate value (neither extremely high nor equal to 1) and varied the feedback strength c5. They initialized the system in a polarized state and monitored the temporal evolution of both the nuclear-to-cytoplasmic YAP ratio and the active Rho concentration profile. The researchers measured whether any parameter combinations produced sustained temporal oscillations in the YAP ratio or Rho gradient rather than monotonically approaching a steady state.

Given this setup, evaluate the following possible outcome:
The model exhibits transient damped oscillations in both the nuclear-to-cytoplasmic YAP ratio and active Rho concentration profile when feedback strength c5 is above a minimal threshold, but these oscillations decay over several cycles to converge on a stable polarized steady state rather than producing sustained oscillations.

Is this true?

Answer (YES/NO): NO